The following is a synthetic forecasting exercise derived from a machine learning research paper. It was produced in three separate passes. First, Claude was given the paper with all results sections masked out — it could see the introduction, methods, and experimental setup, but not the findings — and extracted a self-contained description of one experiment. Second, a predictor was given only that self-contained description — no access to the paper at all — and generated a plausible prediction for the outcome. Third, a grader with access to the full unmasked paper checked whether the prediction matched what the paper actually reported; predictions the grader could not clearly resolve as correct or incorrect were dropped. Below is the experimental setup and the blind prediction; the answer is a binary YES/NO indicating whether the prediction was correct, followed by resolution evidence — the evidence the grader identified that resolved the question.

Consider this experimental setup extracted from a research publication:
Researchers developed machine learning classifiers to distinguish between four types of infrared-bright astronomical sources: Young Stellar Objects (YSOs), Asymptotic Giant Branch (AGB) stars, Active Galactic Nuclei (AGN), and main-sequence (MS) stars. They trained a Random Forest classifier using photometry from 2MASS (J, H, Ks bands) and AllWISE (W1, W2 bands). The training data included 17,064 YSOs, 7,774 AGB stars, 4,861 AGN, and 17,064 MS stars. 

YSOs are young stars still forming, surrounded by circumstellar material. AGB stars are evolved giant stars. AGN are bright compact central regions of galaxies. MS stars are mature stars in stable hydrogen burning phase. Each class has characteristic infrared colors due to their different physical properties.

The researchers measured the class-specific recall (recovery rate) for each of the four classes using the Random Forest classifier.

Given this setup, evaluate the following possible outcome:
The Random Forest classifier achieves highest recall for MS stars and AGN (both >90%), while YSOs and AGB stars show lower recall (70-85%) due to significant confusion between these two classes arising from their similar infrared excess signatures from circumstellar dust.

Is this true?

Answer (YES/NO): NO